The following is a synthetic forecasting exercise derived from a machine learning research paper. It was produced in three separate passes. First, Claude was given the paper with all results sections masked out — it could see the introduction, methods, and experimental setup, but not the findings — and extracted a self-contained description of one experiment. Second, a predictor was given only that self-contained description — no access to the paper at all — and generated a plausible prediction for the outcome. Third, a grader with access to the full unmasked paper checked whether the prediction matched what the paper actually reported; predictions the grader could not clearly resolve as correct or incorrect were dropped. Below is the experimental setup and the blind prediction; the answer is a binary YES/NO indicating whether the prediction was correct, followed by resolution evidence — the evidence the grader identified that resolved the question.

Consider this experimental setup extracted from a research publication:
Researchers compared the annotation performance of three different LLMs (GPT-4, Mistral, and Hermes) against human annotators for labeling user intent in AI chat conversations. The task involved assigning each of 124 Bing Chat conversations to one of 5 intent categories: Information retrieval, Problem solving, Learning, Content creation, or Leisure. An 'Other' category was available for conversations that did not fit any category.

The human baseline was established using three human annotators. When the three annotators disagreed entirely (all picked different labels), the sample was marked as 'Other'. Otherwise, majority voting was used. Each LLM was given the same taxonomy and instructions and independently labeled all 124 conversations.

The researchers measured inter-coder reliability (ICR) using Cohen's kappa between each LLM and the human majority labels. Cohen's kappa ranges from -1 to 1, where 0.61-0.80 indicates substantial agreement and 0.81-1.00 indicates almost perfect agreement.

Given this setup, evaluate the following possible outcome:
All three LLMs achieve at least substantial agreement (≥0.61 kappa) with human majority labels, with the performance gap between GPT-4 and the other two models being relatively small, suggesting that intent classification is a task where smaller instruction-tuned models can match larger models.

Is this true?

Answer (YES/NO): YES